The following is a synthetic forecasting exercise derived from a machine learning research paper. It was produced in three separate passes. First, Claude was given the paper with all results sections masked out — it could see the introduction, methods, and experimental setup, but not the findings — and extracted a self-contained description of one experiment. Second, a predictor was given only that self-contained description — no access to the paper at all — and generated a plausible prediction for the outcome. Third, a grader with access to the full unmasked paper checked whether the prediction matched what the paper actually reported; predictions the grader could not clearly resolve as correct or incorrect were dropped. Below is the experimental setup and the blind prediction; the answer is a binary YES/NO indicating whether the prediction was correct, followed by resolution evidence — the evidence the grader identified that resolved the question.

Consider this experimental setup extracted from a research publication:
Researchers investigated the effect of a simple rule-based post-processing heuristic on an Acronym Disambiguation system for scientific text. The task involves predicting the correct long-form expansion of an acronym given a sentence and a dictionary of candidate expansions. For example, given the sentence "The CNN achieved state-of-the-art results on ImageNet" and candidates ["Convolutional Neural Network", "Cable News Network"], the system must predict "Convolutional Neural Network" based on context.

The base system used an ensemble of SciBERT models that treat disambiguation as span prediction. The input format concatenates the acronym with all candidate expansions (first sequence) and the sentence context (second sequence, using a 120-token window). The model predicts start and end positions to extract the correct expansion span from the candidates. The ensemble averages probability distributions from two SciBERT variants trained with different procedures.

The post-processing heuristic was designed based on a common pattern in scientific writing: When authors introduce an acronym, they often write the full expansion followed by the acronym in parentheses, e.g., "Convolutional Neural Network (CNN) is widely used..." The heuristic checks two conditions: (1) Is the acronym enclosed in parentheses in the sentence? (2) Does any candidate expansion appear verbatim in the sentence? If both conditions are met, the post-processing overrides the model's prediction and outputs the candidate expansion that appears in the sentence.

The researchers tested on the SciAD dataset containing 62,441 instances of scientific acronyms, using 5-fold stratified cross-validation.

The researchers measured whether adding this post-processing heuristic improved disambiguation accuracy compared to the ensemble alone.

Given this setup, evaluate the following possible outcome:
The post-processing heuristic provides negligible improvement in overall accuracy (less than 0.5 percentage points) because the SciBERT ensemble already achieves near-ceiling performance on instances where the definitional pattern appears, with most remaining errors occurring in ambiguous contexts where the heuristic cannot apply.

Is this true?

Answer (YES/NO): YES